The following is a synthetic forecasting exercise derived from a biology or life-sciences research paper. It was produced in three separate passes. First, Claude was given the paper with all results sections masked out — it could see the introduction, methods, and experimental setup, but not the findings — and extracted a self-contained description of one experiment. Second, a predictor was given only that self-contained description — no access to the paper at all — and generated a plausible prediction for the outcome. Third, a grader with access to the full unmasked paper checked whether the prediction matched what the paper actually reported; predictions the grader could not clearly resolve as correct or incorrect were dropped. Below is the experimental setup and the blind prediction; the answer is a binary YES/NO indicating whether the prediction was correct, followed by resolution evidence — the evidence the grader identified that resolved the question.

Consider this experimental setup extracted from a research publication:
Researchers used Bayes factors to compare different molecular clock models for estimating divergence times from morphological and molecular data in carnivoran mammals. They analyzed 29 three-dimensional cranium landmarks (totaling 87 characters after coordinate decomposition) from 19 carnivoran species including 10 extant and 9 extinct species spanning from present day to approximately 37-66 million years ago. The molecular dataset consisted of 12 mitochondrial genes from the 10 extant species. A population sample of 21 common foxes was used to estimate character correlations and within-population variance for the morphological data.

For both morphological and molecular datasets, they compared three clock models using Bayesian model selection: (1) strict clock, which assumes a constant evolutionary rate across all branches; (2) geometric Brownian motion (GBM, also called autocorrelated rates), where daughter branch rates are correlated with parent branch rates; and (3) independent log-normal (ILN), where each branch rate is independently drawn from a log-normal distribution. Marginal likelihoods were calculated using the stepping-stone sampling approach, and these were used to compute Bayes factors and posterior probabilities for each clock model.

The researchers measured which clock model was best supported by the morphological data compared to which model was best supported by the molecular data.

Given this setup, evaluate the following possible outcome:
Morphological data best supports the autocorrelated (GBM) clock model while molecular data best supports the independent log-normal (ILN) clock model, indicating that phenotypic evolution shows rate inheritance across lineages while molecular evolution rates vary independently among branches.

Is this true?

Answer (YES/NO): NO